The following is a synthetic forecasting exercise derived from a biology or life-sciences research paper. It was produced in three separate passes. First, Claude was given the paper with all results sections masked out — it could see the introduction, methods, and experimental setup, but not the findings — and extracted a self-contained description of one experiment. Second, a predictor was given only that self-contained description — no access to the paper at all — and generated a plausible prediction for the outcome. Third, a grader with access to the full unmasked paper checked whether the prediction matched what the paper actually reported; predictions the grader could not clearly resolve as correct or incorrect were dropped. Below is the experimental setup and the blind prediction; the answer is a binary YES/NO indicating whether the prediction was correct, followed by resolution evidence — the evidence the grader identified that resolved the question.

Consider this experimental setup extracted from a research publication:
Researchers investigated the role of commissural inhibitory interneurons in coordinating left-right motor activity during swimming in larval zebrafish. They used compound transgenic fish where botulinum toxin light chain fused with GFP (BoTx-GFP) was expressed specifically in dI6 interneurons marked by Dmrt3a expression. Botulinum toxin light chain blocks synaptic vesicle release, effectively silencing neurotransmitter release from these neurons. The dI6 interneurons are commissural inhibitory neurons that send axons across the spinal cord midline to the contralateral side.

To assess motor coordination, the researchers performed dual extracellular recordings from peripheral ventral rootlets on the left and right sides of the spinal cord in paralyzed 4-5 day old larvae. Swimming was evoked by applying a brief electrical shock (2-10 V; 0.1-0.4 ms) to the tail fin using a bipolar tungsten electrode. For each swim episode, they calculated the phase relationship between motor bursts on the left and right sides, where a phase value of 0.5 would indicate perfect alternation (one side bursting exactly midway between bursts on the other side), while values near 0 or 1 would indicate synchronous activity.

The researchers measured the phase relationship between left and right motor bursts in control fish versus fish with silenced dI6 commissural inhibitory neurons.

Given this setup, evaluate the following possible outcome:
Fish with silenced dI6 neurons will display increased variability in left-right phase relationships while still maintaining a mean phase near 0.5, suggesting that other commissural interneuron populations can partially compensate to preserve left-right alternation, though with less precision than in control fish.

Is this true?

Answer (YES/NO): NO